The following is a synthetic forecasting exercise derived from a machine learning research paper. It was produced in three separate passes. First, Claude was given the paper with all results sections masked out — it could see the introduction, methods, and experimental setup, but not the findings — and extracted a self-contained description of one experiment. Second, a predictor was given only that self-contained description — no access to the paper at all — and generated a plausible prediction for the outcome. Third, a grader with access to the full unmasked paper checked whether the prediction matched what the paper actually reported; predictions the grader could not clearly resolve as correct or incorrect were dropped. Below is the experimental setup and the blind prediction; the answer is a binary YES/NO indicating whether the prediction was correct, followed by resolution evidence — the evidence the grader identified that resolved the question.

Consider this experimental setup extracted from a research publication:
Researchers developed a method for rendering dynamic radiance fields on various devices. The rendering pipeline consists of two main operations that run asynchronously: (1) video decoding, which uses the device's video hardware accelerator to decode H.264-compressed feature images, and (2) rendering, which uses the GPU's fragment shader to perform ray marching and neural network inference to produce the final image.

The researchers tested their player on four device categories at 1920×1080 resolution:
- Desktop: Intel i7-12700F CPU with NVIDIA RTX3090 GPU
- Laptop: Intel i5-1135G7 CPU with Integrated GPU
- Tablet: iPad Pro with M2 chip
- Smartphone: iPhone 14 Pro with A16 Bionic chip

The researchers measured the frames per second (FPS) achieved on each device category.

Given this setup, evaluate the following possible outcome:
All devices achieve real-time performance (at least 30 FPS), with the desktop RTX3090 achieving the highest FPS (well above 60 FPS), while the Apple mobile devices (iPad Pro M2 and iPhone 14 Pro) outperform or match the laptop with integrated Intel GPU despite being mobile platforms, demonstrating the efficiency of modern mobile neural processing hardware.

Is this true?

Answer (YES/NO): NO